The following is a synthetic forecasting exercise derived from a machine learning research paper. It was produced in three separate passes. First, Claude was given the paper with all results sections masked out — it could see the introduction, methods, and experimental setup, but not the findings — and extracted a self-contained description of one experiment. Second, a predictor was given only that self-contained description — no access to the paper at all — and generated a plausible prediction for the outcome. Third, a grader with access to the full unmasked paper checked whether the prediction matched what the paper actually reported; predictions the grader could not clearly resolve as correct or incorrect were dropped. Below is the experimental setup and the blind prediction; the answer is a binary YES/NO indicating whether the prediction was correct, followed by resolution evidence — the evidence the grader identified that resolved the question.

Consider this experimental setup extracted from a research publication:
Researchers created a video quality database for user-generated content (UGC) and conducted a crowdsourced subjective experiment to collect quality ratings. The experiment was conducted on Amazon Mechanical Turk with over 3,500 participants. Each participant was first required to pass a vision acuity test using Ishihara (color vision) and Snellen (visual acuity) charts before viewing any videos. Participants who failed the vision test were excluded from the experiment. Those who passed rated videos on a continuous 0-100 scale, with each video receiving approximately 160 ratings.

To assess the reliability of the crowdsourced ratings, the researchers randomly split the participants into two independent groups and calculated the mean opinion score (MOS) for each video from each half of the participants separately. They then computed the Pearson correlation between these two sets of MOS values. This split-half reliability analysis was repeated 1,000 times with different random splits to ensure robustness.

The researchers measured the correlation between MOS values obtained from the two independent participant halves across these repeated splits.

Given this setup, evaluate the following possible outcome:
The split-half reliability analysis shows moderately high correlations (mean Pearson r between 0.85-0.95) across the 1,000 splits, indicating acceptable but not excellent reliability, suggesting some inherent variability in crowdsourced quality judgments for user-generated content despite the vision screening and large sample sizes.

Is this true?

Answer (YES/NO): YES